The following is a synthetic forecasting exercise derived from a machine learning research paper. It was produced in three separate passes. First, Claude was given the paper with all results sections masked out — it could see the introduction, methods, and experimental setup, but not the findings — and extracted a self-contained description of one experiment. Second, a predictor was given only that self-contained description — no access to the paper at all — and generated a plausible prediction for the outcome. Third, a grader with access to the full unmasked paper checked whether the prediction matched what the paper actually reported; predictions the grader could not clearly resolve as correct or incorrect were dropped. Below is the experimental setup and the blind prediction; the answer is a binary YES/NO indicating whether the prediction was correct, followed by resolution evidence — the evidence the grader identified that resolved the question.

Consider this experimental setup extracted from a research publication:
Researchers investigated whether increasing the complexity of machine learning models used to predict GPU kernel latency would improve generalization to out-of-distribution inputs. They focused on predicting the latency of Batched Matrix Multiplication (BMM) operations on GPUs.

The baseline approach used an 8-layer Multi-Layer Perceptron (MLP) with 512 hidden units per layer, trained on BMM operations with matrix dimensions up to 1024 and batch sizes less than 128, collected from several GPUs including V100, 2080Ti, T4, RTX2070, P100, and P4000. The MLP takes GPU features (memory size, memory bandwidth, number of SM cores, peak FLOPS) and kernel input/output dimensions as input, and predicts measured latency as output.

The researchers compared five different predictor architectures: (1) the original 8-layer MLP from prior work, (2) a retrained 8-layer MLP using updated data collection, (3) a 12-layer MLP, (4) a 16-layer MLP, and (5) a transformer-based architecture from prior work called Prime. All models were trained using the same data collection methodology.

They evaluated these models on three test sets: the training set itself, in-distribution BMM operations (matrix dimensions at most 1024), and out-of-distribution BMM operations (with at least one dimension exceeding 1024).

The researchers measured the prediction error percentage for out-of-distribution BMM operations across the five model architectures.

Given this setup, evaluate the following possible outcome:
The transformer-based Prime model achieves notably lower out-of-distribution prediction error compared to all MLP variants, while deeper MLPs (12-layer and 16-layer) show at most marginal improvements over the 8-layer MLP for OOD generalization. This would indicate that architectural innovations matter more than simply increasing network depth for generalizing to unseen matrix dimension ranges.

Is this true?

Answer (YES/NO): NO